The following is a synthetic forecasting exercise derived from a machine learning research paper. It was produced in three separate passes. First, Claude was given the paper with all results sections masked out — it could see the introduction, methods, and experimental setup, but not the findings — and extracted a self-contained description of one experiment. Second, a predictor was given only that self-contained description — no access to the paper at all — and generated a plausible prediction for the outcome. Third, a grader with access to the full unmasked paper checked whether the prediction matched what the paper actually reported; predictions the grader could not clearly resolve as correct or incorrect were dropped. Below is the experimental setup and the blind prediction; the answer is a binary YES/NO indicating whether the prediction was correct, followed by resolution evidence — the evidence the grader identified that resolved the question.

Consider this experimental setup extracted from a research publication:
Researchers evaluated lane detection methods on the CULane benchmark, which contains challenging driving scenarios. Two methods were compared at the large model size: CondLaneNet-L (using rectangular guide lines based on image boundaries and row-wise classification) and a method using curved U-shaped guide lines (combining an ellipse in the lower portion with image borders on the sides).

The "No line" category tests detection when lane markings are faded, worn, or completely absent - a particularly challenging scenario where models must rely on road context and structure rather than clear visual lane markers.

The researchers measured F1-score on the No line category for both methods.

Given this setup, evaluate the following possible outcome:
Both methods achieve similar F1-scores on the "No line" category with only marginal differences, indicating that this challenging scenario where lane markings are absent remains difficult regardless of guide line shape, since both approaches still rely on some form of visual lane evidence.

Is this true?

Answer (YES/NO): NO